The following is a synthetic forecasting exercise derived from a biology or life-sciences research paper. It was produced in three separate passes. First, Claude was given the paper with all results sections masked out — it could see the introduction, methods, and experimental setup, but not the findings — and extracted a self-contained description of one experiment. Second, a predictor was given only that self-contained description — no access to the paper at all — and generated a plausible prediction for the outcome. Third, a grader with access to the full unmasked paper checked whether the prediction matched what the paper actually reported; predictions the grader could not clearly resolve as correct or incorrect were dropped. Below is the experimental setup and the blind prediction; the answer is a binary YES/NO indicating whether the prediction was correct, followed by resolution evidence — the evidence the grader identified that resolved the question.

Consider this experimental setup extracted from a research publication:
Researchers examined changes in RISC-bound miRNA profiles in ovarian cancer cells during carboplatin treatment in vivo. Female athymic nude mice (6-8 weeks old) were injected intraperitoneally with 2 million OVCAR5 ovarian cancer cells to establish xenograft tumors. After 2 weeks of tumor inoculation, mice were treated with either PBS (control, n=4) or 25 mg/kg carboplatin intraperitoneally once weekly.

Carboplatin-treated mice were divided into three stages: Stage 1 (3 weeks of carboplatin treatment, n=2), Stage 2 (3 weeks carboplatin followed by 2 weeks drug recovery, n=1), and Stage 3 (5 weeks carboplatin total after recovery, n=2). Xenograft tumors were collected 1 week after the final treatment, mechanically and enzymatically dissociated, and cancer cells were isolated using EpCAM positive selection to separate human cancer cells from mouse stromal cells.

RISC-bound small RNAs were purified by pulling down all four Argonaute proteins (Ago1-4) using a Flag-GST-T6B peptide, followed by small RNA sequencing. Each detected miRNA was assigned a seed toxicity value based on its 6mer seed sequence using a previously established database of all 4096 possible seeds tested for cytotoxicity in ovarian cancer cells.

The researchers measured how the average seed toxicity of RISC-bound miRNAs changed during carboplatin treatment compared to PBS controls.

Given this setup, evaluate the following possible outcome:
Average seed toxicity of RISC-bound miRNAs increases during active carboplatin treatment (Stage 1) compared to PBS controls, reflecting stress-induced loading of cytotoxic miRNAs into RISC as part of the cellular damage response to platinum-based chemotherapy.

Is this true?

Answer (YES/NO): NO